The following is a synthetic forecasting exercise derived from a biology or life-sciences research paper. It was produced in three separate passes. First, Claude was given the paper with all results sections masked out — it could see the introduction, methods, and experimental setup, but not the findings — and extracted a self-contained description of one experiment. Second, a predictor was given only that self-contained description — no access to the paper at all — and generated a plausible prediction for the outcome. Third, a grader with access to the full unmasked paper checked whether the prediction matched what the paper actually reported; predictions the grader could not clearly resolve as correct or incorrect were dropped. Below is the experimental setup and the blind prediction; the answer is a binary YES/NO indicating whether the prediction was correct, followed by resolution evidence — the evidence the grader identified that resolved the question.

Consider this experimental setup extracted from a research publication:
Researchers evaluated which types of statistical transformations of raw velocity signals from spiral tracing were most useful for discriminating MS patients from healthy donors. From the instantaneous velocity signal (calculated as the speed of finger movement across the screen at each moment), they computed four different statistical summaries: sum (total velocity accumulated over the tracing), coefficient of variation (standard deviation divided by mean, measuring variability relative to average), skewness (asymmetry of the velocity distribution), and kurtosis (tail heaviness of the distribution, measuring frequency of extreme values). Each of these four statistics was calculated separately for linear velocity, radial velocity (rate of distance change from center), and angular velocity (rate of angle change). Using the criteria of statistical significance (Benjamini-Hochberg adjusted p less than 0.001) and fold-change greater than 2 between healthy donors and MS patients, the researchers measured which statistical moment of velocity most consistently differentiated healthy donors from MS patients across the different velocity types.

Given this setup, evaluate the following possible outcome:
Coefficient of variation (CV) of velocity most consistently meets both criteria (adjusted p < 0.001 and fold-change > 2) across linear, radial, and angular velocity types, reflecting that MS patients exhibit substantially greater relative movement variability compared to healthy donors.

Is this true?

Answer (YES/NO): NO